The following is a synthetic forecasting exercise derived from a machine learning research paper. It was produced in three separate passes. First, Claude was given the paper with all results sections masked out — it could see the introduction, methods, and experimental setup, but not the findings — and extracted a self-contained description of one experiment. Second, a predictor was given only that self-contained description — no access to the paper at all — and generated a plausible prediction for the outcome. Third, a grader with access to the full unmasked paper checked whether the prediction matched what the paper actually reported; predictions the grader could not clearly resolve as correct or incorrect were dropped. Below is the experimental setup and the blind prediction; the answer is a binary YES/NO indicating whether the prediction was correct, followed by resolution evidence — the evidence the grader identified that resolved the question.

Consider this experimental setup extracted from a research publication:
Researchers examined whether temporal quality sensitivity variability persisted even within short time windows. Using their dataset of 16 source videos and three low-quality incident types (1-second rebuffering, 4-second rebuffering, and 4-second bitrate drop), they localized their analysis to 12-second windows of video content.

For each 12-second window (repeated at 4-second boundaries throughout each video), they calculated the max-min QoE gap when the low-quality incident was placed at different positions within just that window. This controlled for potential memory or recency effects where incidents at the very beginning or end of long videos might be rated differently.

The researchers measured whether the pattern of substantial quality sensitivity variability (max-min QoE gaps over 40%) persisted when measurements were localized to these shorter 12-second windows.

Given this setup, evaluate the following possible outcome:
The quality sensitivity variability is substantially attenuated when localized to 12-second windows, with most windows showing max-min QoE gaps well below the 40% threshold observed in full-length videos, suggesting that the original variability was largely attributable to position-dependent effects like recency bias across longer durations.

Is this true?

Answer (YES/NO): NO